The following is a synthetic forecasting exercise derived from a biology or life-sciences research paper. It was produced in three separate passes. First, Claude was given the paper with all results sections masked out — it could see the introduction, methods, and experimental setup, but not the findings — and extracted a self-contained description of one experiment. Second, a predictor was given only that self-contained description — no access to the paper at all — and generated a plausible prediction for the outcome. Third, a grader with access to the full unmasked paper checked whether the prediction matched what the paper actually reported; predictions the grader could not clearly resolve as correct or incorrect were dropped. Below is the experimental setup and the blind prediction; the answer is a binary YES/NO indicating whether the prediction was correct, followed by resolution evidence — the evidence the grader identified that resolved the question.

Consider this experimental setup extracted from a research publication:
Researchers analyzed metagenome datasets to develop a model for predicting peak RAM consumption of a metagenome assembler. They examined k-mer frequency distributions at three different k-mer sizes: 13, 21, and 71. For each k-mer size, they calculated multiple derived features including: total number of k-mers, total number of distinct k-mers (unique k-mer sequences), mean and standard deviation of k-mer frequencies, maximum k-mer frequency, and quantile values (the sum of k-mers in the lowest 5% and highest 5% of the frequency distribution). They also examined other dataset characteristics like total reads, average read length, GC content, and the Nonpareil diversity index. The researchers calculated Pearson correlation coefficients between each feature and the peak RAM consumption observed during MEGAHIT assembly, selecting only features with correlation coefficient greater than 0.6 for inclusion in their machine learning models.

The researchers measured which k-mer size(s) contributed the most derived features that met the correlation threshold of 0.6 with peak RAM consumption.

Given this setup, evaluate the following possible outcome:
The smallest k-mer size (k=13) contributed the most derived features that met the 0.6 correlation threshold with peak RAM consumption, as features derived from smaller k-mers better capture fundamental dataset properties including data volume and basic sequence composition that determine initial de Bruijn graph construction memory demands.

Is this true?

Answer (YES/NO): NO